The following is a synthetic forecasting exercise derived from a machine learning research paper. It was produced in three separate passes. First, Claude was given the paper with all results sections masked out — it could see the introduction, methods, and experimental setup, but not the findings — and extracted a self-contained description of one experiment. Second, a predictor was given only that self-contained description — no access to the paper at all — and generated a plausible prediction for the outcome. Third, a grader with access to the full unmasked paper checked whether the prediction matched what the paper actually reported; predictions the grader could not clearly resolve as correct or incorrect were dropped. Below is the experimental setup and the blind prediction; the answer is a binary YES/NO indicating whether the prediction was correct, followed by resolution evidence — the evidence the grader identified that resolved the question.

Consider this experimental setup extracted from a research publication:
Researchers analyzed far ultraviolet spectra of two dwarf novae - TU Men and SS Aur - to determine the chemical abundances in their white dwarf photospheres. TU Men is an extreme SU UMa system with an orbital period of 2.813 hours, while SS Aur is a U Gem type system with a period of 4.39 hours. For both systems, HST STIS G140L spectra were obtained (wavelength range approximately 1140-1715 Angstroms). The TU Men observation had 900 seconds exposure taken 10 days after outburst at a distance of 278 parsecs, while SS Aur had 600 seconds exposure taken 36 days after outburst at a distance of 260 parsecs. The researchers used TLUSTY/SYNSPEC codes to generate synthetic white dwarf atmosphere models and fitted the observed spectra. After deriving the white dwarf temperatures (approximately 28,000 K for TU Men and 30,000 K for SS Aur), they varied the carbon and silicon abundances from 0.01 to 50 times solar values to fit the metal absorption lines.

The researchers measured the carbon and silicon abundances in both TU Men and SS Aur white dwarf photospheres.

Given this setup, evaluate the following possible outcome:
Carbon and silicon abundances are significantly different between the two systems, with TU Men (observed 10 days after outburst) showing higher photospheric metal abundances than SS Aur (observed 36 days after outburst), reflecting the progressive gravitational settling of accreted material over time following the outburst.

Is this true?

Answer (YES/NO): NO